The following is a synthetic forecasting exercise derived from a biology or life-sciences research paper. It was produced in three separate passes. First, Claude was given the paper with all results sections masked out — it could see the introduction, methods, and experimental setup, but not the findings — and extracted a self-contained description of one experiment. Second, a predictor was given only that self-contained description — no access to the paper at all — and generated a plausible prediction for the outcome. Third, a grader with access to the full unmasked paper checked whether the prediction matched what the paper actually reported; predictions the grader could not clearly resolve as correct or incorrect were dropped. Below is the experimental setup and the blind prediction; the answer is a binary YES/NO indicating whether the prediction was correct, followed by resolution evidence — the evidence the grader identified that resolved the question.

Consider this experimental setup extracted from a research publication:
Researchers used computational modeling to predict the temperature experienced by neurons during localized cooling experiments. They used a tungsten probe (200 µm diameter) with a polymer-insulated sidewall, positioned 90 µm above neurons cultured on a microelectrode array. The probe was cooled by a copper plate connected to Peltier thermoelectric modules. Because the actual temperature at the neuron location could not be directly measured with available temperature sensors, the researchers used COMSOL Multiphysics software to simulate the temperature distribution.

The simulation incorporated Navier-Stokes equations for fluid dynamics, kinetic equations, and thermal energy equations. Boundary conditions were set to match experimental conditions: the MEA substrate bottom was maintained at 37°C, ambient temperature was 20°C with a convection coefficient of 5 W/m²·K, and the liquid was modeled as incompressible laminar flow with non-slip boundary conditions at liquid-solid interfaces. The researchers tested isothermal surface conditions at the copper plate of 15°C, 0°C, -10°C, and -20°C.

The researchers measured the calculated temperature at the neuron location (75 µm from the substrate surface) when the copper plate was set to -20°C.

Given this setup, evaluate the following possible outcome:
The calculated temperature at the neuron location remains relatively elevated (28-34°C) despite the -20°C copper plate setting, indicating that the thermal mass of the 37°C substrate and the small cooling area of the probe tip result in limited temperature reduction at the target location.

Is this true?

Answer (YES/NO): NO